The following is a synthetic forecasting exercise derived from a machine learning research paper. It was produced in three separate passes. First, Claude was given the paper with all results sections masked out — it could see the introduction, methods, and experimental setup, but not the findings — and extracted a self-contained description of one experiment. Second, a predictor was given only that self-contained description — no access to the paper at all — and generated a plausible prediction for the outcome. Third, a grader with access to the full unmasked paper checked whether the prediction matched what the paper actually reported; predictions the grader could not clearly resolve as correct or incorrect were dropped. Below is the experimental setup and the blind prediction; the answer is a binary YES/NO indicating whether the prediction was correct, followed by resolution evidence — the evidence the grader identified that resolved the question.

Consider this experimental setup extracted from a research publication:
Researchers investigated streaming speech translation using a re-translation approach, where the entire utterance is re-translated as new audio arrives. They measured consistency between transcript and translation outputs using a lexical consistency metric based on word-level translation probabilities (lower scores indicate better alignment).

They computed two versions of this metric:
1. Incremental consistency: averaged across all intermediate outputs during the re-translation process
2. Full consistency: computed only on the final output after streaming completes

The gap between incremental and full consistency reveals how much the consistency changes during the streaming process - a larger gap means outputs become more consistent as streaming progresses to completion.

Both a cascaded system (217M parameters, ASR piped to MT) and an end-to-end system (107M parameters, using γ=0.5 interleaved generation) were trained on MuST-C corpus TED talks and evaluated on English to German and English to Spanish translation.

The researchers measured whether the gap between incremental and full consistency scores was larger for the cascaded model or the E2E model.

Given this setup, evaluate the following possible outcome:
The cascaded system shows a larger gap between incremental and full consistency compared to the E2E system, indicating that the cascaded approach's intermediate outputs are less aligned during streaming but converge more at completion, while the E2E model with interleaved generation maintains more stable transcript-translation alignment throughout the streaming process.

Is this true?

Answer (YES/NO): NO